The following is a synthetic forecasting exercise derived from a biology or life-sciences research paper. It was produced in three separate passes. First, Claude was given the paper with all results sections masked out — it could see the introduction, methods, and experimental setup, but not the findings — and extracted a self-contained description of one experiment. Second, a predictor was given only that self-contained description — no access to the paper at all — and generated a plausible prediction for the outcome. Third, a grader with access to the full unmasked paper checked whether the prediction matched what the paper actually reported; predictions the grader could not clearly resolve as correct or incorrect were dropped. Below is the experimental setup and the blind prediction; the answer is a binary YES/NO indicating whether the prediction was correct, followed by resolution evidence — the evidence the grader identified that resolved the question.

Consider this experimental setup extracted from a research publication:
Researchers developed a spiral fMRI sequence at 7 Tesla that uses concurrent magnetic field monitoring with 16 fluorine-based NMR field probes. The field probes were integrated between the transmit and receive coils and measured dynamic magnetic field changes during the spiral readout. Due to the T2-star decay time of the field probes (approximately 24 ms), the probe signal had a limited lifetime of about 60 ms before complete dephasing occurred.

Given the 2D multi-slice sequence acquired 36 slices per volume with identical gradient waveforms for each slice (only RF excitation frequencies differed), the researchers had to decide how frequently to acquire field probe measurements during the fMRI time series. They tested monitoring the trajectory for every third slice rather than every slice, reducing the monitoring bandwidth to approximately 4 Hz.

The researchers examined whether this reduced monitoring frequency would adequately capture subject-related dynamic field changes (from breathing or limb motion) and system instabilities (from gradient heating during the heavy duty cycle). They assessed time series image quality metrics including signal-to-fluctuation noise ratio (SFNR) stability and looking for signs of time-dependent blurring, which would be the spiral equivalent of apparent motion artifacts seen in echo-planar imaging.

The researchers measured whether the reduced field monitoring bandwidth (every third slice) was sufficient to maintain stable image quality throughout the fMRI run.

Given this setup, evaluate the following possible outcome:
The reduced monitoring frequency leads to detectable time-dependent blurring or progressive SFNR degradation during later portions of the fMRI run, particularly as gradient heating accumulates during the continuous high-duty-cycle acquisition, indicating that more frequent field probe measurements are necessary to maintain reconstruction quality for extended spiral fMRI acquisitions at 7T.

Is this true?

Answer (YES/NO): NO